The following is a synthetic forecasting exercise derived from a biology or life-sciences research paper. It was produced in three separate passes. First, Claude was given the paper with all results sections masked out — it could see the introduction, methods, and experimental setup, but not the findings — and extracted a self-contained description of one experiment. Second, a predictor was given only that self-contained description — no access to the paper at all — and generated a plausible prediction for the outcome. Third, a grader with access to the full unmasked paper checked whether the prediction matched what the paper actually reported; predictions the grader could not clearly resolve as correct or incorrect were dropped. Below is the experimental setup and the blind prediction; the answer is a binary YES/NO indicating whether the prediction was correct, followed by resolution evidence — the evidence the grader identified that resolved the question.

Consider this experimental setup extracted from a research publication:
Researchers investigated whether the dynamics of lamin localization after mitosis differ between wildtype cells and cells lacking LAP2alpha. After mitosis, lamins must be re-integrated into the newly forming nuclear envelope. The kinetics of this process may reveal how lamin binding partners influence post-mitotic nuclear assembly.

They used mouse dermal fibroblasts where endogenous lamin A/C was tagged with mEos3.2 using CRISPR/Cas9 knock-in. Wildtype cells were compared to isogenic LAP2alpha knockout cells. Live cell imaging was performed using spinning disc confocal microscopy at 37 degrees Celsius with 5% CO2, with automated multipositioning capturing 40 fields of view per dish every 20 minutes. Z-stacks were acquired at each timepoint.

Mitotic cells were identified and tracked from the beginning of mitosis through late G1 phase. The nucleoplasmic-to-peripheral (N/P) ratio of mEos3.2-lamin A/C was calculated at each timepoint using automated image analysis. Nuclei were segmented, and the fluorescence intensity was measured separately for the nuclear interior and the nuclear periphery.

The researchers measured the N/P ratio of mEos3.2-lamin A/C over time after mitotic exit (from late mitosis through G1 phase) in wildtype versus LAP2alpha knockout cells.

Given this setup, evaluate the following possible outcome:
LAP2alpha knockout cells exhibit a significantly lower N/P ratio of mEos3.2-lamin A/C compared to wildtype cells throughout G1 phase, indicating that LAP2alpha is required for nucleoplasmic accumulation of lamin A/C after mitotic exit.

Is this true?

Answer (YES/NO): NO